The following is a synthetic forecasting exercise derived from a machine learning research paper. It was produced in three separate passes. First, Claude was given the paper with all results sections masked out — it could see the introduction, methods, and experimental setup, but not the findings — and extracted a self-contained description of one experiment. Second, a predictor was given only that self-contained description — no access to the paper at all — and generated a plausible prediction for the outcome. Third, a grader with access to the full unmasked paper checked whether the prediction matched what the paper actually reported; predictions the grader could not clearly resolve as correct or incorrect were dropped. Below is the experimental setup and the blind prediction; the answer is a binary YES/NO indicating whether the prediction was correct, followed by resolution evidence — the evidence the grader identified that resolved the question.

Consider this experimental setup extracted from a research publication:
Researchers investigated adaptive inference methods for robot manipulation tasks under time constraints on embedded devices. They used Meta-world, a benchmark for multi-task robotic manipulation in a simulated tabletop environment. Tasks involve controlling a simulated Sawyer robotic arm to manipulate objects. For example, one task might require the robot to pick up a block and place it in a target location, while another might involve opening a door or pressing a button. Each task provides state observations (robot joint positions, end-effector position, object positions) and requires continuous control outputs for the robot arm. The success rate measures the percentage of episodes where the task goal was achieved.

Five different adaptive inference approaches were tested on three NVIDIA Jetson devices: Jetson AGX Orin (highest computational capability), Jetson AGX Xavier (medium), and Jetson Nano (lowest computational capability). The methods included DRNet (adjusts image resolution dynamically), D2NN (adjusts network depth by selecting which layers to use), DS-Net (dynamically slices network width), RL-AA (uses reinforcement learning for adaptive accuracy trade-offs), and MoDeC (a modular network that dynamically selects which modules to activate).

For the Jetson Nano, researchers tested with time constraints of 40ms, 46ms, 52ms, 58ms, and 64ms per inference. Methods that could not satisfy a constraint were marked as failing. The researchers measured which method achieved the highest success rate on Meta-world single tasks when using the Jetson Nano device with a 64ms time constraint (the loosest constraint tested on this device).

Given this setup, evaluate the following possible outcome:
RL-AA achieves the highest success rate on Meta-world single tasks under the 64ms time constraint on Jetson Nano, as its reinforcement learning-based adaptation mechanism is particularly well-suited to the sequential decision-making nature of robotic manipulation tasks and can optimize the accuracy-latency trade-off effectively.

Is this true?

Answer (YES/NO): NO